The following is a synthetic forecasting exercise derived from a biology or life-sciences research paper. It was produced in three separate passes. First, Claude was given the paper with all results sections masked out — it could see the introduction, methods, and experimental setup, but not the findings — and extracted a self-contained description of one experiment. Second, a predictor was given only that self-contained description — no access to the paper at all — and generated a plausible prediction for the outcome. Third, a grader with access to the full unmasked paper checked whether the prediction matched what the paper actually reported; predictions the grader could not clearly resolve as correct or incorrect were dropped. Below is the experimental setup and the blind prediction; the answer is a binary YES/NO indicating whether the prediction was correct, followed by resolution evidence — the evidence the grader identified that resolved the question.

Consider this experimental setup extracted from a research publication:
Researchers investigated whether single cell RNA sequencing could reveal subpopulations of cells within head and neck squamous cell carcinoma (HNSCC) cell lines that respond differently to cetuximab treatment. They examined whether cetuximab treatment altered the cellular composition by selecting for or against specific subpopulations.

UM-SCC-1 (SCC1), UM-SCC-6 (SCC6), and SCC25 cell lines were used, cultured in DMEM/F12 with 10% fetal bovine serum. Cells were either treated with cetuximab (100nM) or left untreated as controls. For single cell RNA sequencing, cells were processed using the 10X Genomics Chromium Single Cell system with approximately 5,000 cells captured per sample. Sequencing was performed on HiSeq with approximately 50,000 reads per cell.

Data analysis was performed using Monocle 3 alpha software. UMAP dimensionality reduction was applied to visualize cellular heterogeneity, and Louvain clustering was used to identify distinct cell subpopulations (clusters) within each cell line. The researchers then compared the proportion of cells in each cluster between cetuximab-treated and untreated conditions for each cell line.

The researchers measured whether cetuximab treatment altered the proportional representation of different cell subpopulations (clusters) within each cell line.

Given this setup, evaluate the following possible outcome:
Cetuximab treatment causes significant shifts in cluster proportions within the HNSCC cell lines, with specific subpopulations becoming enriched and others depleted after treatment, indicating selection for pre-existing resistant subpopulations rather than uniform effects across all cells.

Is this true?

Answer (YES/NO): NO